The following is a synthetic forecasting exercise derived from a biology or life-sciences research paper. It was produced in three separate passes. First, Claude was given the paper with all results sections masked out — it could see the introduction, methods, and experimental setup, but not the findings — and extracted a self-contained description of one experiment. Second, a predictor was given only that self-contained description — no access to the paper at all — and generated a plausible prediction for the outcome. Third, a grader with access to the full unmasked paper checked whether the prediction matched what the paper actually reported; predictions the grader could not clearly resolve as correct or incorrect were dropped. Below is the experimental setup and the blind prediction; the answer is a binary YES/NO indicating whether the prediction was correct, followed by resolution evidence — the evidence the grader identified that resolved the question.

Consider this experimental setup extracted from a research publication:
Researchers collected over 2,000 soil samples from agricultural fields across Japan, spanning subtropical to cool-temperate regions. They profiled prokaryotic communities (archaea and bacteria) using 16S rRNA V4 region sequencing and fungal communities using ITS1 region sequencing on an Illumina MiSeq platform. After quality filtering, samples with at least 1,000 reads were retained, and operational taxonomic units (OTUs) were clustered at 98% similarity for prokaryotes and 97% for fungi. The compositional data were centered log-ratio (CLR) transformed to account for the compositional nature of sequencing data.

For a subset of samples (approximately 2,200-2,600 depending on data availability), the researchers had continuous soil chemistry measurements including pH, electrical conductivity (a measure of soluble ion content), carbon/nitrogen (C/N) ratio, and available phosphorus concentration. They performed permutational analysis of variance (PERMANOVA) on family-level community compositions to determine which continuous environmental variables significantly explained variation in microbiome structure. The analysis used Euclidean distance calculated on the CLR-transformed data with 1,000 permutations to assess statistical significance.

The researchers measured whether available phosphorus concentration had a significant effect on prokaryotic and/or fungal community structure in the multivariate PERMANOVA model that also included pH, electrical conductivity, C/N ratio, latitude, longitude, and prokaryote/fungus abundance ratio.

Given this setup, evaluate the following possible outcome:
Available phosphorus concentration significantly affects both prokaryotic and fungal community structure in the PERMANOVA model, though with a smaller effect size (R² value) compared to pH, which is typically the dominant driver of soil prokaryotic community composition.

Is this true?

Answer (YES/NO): NO